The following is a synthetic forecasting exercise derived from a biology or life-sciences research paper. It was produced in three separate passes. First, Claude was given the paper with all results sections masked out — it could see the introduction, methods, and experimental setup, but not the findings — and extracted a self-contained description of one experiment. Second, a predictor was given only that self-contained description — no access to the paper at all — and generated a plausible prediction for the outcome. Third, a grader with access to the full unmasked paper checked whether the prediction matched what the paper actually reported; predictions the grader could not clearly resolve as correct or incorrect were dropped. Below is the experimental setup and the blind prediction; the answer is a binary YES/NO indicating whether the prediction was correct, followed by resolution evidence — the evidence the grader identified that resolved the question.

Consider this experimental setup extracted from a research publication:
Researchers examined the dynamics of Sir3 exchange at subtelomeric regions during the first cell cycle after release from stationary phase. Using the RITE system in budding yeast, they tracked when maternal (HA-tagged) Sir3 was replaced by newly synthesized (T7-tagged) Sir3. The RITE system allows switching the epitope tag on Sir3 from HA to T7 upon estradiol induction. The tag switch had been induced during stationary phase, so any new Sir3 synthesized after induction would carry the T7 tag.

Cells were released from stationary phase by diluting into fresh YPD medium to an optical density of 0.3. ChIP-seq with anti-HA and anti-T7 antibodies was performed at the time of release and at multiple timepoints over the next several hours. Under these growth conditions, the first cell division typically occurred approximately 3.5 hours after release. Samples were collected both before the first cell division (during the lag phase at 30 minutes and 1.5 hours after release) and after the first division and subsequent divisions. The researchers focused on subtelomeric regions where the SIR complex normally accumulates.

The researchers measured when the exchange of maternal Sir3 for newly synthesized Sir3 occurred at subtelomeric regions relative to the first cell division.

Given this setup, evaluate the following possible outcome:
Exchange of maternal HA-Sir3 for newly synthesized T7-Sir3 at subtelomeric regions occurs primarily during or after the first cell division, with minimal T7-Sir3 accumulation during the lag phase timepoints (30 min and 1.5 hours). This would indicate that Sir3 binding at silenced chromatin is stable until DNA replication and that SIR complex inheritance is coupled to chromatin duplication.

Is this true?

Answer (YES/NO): NO